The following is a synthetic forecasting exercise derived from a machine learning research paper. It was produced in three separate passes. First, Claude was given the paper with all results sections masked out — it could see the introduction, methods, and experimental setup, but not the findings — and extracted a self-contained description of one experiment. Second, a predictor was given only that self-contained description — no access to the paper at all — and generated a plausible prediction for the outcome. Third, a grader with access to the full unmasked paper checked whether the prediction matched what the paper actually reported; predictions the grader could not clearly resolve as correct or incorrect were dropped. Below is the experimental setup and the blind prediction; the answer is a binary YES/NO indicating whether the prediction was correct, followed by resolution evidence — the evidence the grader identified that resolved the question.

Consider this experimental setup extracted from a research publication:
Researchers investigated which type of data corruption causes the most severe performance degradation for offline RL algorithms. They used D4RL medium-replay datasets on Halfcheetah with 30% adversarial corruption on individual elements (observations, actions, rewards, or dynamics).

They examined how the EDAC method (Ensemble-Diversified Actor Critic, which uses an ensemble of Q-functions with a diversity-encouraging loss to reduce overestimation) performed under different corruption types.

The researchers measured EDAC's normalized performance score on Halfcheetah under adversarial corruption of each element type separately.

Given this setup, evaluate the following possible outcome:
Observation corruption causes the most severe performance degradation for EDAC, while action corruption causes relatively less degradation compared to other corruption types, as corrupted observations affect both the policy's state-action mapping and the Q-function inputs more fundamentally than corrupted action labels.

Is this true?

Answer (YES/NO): NO